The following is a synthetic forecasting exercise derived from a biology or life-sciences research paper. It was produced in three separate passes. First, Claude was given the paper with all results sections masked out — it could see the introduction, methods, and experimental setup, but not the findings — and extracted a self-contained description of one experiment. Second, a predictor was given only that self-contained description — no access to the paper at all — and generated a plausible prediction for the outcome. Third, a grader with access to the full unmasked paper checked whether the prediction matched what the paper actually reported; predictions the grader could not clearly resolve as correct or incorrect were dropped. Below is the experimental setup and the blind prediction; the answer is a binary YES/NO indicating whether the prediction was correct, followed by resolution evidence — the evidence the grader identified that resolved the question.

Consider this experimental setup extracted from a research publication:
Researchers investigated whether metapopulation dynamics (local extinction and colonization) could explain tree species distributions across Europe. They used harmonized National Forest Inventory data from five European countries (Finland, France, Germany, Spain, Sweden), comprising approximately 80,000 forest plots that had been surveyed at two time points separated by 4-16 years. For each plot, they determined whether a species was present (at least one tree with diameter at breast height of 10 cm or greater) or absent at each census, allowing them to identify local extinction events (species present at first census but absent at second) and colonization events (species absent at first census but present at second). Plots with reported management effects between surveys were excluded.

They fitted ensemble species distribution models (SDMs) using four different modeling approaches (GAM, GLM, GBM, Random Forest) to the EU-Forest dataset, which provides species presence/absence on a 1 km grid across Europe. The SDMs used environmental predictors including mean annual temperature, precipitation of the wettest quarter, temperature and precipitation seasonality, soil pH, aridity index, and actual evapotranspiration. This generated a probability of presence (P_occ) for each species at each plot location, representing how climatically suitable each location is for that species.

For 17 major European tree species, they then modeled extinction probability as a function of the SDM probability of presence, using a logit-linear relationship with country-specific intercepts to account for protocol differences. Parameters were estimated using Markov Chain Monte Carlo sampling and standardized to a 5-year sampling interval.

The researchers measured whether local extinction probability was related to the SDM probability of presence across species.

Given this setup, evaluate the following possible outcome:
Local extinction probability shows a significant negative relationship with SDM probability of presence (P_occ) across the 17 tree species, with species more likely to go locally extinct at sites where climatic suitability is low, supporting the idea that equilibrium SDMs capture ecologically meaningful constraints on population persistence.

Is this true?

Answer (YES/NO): YES